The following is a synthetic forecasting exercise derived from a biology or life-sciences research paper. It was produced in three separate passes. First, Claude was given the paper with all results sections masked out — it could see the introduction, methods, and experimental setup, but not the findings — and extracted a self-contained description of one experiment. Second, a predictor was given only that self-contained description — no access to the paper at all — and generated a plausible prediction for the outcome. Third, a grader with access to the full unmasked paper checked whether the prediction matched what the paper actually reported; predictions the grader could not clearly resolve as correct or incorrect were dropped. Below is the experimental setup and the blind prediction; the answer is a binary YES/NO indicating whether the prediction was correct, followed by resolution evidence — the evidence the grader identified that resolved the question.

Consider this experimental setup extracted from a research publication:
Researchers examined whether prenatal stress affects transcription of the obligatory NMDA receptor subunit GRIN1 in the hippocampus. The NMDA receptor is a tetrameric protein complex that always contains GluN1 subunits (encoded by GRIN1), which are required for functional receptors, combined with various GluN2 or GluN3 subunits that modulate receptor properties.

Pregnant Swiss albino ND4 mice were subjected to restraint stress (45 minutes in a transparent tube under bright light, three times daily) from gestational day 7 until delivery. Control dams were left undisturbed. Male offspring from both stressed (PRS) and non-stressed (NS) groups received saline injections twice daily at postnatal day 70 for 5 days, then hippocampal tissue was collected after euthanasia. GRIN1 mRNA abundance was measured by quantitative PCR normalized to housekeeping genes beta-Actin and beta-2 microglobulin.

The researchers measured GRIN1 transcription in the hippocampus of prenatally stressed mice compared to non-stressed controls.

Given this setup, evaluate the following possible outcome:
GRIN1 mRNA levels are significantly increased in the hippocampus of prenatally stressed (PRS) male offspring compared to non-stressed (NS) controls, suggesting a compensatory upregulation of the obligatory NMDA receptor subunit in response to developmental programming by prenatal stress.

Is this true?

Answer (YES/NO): NO